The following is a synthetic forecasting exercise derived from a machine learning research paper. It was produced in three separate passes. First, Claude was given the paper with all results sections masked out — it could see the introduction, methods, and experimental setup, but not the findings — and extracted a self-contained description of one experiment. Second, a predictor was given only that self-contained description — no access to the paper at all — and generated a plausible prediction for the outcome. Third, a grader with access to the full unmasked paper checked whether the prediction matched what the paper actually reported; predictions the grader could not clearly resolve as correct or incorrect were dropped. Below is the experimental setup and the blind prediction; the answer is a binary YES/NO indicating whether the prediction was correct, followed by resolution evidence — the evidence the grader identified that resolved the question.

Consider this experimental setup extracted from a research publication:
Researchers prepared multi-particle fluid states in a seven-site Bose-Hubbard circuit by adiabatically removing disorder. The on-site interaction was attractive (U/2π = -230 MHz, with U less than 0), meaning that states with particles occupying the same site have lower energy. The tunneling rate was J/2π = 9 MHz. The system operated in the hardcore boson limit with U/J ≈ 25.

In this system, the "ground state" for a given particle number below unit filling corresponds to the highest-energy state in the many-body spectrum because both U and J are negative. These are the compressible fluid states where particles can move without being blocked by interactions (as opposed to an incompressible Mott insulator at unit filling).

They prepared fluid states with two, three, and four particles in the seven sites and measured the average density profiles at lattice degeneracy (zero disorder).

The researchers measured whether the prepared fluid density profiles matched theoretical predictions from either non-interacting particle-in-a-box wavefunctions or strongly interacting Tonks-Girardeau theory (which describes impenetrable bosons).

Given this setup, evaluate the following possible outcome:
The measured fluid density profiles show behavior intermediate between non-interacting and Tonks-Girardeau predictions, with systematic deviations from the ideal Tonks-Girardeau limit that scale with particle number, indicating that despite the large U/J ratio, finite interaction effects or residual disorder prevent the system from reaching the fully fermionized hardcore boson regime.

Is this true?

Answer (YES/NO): NO